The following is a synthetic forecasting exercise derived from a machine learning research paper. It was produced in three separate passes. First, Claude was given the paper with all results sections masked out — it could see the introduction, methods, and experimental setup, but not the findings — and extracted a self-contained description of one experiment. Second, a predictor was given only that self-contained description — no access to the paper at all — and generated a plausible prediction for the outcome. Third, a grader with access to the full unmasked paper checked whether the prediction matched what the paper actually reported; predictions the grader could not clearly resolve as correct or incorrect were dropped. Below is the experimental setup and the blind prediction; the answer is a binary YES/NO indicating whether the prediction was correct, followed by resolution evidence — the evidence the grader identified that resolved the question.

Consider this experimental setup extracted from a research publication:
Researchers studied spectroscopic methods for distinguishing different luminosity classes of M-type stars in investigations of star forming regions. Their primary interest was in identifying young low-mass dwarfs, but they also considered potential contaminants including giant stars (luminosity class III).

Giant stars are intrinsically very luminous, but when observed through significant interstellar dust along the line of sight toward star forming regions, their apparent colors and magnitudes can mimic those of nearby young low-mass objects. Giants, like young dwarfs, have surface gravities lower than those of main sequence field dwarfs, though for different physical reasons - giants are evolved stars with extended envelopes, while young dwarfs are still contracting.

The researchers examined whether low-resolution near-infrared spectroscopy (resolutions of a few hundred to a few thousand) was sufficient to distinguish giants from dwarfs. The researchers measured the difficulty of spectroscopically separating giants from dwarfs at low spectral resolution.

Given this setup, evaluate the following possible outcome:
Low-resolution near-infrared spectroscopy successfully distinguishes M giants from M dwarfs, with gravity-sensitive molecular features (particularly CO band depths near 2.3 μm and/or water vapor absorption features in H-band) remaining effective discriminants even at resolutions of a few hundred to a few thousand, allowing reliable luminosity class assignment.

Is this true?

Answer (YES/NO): YES